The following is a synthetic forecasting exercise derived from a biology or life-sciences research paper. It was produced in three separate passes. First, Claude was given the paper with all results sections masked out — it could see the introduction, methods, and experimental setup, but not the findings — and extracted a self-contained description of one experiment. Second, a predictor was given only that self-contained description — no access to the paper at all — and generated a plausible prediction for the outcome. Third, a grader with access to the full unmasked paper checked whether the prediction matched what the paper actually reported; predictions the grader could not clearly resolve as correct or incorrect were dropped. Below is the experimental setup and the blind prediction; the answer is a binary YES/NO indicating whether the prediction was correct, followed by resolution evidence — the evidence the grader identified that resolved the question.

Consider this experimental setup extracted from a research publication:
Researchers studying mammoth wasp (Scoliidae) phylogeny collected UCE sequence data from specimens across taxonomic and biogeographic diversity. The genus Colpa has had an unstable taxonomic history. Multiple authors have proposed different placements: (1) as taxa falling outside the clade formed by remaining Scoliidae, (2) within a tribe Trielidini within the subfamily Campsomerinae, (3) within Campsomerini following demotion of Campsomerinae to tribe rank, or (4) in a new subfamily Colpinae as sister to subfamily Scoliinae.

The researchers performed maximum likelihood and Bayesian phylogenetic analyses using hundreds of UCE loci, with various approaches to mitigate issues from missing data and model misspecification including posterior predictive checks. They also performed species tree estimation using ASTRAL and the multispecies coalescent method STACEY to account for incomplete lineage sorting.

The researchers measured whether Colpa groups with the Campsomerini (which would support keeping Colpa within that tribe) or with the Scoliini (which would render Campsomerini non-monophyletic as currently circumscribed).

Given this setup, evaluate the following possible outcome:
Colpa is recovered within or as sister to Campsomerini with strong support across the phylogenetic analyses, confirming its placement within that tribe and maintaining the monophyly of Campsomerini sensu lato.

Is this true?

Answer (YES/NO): NO